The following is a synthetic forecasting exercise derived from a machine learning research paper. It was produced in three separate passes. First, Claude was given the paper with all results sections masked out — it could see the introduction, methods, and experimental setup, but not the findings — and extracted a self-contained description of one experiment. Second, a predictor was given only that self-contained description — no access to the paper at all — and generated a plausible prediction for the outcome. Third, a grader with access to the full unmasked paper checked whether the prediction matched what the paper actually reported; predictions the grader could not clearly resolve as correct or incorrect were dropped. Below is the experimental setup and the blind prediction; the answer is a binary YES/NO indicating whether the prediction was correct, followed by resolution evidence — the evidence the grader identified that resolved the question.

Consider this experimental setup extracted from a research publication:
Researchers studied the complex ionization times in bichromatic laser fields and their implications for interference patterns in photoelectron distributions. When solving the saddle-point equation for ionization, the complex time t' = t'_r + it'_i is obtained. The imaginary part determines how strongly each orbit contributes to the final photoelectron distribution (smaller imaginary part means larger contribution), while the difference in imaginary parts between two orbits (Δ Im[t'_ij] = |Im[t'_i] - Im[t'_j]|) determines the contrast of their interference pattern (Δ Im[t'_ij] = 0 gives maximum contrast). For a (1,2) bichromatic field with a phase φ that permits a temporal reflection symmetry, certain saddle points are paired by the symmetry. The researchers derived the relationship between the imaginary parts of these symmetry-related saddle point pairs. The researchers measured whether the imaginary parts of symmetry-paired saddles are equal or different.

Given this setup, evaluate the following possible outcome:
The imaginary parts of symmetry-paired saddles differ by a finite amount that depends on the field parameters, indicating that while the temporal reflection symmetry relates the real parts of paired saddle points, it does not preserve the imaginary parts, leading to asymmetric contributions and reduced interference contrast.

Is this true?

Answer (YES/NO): NO